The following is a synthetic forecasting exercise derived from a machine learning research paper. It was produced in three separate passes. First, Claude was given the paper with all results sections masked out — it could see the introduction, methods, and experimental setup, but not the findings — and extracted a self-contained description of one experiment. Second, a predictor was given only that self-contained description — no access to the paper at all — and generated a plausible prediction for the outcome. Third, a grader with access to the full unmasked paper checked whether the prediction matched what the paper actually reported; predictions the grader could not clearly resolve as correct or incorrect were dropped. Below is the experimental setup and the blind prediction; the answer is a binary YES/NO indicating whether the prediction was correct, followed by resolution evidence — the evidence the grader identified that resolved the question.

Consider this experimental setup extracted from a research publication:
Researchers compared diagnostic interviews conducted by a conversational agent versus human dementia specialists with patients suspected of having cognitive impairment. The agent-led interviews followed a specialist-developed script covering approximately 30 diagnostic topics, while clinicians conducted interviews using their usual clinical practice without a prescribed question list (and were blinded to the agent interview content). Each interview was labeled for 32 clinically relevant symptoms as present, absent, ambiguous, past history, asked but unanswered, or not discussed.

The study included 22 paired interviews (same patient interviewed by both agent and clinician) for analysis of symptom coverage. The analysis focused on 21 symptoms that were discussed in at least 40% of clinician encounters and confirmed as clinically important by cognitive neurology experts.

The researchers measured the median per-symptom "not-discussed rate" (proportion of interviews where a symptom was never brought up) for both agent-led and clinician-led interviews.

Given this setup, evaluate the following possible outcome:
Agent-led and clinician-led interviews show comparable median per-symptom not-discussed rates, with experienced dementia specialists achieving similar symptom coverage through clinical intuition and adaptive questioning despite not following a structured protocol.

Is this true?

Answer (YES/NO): NO